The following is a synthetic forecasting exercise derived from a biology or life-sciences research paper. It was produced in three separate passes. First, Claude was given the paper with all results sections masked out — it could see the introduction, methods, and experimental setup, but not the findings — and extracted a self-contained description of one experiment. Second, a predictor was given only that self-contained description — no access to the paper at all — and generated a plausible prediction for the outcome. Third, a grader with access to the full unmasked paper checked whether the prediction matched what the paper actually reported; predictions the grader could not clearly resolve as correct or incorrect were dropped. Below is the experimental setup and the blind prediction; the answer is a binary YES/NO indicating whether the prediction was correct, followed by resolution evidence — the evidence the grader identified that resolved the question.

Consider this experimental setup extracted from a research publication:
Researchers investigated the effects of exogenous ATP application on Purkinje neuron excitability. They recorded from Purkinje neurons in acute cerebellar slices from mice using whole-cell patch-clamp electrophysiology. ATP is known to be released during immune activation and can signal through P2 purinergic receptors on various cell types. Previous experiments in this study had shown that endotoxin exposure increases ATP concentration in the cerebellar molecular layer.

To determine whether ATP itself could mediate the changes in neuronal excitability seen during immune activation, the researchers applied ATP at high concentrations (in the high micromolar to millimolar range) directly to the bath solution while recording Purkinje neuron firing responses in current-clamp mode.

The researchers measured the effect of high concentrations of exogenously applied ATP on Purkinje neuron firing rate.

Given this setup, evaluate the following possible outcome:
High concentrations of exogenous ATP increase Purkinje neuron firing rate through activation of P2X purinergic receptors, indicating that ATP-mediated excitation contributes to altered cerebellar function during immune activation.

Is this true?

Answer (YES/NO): NO